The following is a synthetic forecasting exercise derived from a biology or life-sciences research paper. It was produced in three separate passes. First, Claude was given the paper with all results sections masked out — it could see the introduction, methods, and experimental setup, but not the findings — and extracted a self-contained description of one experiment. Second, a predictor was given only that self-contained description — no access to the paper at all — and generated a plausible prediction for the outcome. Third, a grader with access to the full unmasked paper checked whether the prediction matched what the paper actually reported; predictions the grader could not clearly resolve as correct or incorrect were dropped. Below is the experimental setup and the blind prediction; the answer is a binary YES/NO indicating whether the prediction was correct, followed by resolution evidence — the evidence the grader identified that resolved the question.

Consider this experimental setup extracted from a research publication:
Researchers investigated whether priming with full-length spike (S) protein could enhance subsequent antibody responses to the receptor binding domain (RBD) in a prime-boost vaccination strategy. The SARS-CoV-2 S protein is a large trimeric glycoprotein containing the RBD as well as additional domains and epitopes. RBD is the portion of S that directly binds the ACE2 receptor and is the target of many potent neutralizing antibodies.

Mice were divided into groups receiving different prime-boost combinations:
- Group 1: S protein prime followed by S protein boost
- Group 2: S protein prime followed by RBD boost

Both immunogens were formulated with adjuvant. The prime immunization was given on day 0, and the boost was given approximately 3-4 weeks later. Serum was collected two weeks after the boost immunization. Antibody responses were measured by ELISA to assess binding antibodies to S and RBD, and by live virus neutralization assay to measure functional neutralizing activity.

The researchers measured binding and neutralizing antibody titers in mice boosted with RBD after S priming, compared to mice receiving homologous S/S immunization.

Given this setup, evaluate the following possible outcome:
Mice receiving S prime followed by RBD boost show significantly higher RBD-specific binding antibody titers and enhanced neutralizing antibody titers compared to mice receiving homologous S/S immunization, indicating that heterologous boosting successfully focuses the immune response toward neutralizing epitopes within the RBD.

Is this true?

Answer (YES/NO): YES